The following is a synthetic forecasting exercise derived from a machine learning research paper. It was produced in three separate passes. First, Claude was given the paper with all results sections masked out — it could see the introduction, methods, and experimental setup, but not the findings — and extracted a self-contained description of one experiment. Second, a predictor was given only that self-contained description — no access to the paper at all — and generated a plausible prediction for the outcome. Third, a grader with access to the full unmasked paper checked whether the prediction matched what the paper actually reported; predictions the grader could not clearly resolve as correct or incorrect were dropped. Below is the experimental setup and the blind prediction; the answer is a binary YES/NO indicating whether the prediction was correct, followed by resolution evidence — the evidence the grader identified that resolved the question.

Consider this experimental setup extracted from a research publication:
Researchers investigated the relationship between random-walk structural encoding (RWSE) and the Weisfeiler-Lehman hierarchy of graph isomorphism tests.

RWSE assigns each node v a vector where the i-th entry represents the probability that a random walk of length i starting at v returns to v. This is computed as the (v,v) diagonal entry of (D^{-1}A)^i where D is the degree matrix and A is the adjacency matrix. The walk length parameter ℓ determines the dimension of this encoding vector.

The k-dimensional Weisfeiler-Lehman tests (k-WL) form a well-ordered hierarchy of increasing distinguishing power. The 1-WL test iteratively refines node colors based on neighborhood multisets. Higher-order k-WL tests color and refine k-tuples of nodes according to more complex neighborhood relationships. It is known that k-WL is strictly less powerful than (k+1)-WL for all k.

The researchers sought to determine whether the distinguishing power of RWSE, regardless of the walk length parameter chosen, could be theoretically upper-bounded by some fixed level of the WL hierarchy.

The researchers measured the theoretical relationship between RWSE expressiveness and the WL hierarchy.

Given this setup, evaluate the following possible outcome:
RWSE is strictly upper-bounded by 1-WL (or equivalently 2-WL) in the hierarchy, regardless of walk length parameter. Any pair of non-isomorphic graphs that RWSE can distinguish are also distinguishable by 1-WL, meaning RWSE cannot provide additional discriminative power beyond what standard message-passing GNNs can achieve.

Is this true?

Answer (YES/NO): NO